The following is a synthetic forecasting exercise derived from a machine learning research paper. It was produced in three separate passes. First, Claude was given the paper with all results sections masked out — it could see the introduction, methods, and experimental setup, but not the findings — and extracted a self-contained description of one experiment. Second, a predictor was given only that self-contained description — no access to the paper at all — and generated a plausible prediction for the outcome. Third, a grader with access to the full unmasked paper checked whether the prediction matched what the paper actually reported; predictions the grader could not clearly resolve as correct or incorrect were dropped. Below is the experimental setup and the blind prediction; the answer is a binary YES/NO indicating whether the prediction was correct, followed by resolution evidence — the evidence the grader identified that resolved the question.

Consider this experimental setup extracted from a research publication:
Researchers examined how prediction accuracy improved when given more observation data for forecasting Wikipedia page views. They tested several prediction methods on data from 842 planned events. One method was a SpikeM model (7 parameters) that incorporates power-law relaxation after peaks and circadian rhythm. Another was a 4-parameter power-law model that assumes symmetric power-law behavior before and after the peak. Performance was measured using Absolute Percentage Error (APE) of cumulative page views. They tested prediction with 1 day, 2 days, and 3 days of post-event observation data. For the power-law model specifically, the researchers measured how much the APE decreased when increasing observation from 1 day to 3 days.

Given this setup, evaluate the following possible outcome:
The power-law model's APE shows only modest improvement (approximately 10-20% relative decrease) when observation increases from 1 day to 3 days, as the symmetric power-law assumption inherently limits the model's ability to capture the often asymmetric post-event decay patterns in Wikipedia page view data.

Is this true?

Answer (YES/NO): YES